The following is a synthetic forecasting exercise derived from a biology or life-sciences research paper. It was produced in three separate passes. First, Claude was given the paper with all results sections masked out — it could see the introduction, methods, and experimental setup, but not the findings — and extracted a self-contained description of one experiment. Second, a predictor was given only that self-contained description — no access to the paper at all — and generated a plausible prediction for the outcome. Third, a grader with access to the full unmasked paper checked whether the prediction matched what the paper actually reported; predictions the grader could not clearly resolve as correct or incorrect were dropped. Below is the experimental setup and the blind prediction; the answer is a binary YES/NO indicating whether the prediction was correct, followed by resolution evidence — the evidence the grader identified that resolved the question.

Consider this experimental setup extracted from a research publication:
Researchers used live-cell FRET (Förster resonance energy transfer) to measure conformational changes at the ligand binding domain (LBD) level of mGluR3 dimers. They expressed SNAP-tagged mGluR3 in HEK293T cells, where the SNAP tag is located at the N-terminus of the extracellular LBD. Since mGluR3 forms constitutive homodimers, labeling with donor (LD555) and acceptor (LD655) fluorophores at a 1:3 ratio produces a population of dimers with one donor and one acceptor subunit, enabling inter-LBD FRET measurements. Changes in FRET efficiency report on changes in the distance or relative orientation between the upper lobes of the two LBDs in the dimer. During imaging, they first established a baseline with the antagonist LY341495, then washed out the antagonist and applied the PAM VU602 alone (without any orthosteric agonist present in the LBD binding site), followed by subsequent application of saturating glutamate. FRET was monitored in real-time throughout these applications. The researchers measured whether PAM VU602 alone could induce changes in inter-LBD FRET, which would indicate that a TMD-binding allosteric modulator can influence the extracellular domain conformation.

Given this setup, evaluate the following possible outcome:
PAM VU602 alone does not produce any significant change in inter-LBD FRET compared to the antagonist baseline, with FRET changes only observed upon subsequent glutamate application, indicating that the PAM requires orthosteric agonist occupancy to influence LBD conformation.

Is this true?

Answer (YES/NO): NO